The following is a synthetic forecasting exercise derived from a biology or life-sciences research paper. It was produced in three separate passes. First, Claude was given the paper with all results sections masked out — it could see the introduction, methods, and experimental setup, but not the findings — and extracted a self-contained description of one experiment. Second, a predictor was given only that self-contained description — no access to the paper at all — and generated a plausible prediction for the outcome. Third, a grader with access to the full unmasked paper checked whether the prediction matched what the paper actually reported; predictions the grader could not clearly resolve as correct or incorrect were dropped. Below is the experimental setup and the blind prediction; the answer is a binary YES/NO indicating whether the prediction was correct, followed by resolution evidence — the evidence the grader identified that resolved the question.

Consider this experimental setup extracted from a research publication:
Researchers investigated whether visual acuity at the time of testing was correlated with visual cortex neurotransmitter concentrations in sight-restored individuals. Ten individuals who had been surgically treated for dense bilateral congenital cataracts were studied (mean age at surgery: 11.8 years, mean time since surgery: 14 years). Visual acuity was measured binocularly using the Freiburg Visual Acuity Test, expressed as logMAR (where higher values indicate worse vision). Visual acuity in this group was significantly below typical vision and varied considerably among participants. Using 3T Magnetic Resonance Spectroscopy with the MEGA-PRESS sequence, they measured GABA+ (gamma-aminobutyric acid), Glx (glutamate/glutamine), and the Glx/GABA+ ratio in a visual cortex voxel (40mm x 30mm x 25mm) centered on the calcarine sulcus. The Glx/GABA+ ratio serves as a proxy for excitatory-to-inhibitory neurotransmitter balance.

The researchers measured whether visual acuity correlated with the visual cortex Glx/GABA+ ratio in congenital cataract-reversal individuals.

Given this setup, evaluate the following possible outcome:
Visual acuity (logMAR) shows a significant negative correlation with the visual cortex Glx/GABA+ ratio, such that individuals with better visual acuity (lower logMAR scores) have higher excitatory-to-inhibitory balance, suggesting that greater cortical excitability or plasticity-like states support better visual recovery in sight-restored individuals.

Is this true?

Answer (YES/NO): NO